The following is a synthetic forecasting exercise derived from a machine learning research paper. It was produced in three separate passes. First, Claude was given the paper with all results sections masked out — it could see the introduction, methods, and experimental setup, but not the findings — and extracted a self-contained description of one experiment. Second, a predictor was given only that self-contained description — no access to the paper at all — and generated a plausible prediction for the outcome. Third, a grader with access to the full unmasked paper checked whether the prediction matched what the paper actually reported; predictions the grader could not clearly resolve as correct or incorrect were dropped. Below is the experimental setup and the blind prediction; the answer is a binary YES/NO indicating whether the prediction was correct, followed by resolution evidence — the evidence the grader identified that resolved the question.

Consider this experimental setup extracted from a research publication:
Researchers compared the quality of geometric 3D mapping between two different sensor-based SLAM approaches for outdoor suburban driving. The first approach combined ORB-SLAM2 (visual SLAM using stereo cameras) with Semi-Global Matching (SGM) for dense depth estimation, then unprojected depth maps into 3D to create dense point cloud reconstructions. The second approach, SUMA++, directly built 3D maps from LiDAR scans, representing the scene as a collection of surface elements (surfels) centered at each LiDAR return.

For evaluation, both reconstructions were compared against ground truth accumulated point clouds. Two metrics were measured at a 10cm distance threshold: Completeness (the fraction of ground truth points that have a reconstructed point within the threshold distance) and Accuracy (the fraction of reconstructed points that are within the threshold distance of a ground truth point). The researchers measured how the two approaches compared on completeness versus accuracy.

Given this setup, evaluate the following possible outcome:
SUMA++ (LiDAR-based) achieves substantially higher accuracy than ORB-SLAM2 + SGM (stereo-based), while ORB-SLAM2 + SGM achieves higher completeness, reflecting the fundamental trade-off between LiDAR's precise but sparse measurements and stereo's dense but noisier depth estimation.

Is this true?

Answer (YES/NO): YES